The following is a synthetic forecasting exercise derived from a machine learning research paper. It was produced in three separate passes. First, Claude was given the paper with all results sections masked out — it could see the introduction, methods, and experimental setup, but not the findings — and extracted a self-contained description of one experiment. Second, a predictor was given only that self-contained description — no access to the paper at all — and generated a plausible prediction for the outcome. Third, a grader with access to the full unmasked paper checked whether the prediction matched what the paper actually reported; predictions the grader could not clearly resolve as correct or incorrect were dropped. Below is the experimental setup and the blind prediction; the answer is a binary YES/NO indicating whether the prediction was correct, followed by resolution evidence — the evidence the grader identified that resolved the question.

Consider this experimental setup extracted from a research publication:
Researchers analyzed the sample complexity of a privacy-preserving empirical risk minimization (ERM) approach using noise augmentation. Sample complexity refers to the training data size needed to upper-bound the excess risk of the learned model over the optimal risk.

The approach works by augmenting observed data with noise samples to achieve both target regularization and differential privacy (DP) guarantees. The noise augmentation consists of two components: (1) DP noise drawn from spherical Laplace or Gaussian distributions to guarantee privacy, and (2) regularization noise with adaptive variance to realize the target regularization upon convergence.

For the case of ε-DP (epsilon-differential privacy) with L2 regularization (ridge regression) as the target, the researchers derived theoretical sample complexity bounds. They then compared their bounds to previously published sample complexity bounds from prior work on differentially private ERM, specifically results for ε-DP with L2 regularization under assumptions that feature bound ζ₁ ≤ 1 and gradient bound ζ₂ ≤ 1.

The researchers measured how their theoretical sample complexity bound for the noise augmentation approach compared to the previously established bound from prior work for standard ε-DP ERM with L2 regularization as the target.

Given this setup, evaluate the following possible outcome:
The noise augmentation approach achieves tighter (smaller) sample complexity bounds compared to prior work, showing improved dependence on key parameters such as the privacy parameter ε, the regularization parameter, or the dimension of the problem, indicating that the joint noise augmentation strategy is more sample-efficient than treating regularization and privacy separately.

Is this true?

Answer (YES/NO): NO